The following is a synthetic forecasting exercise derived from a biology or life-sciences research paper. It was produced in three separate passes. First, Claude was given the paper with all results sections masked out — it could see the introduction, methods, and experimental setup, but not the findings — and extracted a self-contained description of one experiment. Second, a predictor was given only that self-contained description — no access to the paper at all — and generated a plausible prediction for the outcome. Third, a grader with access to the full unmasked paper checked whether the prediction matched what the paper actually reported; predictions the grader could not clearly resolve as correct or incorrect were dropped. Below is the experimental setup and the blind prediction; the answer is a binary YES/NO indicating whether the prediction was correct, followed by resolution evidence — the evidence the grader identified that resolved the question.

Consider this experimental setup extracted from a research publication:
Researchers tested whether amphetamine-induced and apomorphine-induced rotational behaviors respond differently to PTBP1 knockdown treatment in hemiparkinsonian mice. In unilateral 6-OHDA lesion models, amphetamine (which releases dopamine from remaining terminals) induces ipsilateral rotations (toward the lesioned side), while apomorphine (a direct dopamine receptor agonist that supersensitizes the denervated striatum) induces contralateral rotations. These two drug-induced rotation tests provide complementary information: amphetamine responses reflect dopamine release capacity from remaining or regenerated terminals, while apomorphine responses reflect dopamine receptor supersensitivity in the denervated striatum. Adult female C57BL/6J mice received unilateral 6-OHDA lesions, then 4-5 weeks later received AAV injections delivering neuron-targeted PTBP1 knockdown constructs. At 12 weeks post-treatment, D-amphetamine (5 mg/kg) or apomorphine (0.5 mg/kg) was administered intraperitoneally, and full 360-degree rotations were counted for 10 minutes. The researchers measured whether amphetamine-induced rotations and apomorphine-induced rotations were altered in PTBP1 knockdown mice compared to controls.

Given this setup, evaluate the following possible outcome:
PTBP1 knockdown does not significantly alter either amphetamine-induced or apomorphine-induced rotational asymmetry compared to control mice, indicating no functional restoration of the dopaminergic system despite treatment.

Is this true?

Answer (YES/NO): NO